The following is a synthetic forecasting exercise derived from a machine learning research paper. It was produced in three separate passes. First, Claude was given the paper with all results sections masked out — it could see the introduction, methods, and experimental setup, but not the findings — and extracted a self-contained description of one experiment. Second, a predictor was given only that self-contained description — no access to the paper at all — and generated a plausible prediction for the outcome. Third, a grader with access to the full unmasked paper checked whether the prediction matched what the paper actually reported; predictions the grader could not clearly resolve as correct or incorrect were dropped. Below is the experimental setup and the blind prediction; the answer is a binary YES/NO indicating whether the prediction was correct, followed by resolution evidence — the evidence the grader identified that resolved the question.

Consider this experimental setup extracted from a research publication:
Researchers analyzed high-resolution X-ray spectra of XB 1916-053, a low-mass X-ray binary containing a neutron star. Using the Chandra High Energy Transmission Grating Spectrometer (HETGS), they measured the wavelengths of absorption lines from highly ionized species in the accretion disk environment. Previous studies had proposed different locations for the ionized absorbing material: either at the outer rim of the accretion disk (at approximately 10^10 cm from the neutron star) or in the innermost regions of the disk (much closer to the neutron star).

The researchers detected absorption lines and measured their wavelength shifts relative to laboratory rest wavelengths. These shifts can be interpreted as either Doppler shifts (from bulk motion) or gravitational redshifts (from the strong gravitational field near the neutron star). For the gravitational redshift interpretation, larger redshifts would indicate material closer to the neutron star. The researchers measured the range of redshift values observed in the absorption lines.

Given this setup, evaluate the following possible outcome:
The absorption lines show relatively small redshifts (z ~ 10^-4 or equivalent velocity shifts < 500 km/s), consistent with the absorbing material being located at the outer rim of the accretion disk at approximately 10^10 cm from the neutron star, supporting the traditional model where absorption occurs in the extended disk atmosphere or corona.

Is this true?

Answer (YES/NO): NO